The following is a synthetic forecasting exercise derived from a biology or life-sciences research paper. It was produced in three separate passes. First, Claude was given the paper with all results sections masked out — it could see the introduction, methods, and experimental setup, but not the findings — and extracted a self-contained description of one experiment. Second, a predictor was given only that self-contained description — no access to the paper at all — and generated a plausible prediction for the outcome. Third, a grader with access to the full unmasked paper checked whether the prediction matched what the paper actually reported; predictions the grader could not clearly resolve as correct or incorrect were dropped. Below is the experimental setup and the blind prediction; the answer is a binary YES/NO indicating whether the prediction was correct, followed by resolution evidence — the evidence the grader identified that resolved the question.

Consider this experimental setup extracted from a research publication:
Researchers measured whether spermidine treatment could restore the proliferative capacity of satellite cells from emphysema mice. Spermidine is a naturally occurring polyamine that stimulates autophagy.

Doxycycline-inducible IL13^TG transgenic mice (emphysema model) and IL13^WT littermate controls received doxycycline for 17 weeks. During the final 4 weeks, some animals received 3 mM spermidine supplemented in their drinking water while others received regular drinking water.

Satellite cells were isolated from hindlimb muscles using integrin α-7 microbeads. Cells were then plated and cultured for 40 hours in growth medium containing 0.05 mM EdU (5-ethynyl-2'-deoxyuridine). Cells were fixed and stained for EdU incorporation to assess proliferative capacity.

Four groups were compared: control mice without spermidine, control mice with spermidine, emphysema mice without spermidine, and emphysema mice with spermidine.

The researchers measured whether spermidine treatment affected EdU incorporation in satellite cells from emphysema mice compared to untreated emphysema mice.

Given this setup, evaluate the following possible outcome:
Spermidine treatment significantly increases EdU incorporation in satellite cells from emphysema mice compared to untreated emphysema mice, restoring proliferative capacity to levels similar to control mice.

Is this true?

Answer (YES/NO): YES